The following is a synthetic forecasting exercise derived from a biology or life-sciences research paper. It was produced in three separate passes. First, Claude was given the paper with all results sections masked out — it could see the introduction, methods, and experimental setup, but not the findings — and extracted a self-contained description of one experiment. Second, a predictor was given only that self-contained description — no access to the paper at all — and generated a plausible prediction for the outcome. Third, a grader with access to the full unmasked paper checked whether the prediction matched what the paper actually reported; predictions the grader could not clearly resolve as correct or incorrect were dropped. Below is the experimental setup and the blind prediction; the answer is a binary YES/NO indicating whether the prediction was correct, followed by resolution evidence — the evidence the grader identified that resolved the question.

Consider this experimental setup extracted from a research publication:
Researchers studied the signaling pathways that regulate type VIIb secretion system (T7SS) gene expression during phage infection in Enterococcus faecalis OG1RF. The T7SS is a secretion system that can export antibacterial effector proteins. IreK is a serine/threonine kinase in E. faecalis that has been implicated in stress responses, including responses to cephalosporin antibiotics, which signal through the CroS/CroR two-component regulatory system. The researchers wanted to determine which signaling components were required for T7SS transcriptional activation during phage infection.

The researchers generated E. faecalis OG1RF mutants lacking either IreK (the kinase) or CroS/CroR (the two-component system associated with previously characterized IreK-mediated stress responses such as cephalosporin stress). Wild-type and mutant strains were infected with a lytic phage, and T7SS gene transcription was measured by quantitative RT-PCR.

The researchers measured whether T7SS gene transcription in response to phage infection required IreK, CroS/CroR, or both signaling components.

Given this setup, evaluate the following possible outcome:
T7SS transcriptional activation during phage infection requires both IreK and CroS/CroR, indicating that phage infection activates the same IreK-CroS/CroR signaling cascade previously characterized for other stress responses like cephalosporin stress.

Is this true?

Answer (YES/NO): NO